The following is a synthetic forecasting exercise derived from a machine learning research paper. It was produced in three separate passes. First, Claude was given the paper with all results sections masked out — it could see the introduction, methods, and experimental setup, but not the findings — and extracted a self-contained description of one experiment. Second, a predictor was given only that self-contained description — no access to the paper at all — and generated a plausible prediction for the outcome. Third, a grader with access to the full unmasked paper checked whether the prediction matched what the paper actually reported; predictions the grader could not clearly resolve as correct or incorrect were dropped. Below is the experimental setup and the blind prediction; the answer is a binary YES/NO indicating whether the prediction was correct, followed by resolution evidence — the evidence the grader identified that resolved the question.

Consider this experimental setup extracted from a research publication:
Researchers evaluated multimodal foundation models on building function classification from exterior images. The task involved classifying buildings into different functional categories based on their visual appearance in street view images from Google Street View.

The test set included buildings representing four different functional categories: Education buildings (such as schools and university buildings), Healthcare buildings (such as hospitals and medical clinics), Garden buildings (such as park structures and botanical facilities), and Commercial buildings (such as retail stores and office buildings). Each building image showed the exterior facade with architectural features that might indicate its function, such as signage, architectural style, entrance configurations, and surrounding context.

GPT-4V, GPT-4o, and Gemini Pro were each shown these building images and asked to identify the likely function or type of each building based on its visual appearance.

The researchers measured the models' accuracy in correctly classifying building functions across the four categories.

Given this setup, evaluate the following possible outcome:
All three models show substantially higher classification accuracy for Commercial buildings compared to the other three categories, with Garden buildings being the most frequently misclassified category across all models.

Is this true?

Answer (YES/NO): NO